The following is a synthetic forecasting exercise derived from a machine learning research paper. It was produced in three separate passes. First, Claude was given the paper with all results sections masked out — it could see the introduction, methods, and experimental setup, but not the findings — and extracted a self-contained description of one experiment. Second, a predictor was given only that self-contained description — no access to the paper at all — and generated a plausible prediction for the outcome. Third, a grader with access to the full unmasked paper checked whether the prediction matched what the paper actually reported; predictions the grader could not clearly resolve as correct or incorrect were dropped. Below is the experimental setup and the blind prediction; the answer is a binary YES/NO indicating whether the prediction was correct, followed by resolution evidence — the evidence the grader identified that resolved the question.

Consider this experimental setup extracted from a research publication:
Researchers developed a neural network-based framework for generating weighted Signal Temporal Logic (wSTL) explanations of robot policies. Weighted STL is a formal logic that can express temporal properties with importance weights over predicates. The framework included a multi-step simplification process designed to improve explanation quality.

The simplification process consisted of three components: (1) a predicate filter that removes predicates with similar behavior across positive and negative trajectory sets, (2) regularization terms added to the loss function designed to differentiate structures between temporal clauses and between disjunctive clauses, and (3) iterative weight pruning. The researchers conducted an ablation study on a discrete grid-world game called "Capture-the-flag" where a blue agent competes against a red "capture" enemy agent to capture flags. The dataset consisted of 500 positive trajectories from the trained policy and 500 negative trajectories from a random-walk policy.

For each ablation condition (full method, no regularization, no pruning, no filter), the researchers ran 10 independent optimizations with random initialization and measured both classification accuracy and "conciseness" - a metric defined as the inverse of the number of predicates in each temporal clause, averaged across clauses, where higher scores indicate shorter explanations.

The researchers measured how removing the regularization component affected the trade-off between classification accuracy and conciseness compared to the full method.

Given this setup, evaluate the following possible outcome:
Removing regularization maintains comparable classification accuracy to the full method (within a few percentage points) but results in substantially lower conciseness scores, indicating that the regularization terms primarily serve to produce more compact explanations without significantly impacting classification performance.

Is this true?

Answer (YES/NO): NO